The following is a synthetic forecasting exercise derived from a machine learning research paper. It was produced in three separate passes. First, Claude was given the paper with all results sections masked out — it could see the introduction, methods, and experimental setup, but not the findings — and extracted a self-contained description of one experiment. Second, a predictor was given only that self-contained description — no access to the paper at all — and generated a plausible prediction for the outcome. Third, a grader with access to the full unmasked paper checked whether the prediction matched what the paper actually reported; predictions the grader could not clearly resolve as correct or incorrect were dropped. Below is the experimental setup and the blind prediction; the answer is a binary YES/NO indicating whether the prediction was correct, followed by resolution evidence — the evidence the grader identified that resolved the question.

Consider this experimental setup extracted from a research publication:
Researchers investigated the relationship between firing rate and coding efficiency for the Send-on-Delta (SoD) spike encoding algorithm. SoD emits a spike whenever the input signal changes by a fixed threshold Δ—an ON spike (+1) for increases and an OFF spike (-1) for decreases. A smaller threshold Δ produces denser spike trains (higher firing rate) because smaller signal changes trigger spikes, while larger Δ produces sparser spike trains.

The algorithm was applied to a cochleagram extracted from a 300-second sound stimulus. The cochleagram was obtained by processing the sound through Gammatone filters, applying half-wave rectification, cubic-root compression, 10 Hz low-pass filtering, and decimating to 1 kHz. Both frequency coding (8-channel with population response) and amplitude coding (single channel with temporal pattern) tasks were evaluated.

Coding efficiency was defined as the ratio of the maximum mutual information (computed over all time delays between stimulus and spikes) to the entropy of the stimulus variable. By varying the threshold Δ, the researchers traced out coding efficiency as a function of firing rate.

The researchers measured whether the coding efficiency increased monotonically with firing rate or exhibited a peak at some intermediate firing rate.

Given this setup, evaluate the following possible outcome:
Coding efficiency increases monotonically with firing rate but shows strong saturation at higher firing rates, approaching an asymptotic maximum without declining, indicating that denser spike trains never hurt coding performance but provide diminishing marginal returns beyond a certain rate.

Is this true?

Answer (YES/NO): NO